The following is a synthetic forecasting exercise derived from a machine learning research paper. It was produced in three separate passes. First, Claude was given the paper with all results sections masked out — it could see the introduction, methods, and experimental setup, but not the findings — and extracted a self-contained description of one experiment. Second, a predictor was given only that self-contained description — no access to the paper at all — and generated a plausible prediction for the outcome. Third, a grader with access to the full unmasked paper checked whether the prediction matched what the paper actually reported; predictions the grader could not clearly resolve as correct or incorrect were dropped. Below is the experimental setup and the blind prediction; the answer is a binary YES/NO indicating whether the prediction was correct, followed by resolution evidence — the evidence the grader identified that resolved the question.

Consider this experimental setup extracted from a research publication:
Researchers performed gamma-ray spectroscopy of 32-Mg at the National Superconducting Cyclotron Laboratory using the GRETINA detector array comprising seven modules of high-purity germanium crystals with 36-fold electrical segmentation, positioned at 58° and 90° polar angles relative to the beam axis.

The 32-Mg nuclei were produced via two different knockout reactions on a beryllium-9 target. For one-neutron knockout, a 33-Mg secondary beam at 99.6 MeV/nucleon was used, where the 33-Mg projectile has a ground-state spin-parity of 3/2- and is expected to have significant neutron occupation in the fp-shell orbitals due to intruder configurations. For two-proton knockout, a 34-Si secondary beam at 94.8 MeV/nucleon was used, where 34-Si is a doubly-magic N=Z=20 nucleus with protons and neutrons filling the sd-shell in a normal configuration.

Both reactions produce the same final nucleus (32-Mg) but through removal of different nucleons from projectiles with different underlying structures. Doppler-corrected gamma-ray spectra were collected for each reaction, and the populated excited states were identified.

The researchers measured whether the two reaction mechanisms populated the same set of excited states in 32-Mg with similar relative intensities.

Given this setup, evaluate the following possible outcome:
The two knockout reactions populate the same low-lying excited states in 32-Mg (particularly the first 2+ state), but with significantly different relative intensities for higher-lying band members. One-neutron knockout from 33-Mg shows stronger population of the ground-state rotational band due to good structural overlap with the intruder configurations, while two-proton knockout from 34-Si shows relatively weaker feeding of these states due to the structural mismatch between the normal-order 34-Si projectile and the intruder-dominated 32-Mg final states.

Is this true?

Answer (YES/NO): NO